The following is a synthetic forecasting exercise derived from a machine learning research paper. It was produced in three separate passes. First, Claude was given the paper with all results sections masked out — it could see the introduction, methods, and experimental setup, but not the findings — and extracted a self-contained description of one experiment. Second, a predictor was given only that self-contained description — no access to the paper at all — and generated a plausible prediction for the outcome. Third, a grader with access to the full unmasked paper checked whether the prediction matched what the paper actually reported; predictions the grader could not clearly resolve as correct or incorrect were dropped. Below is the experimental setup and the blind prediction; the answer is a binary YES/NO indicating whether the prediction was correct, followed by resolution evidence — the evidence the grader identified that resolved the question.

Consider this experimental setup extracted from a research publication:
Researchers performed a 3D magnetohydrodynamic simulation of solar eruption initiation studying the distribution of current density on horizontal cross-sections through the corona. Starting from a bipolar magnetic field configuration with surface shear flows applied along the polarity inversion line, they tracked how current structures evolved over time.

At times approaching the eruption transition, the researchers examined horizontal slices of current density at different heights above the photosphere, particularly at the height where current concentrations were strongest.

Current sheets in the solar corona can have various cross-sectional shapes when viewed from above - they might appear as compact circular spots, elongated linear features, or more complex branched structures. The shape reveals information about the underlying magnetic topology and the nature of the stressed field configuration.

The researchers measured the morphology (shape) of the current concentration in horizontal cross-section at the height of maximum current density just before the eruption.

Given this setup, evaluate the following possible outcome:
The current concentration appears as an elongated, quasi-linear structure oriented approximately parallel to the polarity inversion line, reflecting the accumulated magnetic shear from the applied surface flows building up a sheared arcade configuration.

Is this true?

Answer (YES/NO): NO